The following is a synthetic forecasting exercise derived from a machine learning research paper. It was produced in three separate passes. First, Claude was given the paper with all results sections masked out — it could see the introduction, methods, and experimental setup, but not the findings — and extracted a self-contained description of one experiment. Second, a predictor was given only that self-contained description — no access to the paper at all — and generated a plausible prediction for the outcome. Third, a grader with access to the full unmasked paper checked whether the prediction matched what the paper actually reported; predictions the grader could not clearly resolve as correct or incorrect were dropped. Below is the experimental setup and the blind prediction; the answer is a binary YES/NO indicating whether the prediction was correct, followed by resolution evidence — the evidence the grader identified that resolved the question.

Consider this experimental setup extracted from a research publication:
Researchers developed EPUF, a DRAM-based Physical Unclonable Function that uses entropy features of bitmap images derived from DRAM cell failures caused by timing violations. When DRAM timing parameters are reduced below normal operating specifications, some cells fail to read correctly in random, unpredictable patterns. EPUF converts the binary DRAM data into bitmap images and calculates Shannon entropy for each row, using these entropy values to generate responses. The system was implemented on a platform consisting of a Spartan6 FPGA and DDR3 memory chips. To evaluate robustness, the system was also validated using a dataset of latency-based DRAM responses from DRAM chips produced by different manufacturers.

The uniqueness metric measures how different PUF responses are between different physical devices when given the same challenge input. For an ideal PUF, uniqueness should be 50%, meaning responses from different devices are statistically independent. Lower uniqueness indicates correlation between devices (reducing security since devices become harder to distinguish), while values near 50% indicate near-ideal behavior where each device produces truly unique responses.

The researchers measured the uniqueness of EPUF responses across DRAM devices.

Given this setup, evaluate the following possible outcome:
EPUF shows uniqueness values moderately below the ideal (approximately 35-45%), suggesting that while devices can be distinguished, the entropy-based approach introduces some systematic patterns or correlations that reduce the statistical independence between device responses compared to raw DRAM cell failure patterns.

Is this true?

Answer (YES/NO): NO